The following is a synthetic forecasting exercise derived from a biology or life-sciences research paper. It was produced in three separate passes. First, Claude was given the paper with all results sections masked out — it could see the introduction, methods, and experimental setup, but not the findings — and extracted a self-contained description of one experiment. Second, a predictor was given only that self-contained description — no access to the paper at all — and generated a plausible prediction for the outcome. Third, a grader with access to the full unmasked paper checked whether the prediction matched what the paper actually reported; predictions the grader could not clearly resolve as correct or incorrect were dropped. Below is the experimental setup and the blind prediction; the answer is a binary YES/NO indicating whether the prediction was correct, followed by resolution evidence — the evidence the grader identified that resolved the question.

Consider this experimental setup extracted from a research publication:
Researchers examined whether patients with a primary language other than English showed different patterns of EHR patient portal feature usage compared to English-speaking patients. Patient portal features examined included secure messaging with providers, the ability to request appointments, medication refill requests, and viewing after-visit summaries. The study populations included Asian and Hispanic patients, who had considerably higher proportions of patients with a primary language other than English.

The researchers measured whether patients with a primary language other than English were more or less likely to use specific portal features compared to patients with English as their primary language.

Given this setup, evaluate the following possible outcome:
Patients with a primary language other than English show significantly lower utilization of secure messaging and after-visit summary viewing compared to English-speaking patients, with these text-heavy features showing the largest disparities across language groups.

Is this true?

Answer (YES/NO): NO